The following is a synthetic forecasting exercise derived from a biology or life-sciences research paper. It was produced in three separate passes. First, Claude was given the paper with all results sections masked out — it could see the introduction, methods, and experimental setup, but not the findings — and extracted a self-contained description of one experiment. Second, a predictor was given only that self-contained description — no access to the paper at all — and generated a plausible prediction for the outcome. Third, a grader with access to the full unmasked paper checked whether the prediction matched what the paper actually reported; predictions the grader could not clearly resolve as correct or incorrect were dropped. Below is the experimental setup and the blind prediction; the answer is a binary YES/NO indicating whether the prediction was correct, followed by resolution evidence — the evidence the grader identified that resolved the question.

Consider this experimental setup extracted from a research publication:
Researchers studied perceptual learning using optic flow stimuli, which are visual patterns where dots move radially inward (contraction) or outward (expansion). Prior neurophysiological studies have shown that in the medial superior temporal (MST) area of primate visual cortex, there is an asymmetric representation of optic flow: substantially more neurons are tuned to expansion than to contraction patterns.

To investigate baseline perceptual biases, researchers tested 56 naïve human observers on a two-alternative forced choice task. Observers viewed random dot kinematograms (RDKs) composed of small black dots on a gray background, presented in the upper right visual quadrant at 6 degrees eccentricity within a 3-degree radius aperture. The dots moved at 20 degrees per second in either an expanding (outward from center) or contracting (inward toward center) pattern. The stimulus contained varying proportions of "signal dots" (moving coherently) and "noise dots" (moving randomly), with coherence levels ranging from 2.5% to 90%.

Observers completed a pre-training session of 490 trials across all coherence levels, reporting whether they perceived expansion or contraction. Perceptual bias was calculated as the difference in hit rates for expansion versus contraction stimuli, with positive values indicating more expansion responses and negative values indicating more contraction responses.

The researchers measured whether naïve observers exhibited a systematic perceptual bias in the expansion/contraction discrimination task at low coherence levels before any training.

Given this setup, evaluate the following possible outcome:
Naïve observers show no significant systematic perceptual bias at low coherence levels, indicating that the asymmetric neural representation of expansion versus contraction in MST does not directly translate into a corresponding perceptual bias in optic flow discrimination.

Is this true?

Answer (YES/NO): NO